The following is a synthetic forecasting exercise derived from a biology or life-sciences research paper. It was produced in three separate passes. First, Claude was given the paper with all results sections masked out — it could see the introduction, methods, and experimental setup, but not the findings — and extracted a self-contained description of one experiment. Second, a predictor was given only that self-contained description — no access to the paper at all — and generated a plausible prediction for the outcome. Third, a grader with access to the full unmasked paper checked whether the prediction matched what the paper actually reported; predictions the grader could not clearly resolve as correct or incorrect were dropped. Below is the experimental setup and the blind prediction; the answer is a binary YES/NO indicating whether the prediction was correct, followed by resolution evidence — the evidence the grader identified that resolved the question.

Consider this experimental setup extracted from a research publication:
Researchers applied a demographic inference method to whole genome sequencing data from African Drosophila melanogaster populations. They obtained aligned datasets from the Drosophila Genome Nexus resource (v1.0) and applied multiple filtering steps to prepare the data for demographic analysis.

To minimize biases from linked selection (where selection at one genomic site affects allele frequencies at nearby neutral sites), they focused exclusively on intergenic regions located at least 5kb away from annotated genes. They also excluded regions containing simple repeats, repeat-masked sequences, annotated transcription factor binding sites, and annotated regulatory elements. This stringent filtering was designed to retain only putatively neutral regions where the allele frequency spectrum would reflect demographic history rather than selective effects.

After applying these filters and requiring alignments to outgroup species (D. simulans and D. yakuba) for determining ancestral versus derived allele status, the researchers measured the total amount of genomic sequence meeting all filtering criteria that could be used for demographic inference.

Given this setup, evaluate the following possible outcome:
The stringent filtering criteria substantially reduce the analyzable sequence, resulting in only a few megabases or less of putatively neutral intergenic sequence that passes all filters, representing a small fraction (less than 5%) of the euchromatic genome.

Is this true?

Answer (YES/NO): YES